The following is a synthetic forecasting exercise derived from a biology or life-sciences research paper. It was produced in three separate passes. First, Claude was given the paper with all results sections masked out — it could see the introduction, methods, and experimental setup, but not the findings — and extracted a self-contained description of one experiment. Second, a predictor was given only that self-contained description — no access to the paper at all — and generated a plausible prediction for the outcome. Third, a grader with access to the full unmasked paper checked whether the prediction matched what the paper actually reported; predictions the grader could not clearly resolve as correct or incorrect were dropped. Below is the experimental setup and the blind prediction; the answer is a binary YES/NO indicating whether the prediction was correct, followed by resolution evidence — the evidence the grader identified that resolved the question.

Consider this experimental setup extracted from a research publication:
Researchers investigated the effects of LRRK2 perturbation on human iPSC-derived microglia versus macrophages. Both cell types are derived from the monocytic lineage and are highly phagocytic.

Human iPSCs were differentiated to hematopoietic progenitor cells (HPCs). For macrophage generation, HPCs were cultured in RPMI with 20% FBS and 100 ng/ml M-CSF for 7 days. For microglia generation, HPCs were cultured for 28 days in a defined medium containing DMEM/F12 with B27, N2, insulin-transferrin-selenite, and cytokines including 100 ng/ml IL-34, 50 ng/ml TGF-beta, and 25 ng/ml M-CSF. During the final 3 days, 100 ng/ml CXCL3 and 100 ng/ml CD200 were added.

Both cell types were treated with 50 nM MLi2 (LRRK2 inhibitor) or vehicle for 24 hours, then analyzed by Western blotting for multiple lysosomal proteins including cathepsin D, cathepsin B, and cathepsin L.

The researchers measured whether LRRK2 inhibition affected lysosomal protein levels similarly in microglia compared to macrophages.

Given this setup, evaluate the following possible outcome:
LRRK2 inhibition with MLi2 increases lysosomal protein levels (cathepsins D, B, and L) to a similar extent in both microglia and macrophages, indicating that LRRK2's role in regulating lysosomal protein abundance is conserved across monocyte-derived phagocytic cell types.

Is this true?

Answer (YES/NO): YES